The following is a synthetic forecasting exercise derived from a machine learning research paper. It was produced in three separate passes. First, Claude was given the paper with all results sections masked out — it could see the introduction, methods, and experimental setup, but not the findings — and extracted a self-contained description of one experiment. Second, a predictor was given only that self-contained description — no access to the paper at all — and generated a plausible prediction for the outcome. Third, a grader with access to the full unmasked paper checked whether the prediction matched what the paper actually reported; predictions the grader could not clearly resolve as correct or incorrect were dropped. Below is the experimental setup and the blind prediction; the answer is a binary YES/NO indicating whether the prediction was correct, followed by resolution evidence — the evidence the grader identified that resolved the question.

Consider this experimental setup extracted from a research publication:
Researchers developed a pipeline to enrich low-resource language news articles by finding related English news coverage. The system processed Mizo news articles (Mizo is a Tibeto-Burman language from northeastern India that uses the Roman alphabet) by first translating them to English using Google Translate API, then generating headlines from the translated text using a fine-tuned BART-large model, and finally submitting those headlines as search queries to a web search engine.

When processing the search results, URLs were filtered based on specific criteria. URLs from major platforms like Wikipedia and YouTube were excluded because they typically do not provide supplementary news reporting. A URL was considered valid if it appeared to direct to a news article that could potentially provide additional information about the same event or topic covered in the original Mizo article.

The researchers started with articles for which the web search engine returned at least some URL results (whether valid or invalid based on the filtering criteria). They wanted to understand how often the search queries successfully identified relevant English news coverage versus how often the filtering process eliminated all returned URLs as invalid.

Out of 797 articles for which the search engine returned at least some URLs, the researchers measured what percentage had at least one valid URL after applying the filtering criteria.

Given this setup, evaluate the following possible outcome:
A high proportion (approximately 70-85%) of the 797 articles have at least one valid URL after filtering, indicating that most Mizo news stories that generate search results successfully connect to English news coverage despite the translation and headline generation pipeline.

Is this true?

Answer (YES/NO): NO